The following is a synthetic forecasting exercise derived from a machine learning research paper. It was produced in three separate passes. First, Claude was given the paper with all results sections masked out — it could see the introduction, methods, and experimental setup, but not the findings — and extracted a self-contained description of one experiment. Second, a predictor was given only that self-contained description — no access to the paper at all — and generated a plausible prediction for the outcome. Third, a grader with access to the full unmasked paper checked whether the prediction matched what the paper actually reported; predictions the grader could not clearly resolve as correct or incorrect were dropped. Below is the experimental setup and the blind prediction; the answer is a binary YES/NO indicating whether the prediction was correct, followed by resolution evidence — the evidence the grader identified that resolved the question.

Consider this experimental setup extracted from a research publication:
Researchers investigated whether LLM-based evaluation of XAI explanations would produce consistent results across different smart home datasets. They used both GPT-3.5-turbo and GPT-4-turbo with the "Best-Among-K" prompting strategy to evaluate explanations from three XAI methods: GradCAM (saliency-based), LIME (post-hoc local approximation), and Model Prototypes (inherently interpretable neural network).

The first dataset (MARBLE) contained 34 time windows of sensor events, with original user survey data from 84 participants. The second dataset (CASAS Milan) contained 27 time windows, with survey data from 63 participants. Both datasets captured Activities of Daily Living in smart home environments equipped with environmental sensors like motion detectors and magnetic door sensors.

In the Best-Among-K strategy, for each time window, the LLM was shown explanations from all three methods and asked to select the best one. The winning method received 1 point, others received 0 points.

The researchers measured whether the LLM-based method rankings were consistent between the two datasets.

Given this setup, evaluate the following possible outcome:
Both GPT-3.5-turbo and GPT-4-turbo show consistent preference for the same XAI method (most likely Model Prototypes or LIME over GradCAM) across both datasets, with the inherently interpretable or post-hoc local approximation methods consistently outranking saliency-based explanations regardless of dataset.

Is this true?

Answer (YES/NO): YES